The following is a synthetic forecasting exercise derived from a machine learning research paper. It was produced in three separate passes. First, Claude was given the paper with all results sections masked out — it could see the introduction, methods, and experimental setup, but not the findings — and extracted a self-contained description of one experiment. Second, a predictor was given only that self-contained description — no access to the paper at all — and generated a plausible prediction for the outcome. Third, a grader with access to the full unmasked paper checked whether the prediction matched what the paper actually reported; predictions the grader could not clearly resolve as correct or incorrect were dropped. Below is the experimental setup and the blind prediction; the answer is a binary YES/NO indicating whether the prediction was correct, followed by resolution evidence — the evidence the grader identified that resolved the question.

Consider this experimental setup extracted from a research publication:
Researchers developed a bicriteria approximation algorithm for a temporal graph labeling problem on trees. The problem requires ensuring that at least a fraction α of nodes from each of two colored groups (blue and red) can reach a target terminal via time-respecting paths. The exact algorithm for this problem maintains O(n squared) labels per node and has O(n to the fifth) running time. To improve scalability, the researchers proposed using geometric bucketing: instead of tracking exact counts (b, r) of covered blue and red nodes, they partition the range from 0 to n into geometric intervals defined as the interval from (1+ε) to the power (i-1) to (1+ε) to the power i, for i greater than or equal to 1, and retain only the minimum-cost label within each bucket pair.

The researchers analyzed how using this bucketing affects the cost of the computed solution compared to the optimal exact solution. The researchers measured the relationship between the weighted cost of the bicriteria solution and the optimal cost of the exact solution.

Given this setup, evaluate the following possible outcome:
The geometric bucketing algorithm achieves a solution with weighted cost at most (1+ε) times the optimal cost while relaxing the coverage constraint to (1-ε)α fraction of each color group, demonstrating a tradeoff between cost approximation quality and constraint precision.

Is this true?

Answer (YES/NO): NO